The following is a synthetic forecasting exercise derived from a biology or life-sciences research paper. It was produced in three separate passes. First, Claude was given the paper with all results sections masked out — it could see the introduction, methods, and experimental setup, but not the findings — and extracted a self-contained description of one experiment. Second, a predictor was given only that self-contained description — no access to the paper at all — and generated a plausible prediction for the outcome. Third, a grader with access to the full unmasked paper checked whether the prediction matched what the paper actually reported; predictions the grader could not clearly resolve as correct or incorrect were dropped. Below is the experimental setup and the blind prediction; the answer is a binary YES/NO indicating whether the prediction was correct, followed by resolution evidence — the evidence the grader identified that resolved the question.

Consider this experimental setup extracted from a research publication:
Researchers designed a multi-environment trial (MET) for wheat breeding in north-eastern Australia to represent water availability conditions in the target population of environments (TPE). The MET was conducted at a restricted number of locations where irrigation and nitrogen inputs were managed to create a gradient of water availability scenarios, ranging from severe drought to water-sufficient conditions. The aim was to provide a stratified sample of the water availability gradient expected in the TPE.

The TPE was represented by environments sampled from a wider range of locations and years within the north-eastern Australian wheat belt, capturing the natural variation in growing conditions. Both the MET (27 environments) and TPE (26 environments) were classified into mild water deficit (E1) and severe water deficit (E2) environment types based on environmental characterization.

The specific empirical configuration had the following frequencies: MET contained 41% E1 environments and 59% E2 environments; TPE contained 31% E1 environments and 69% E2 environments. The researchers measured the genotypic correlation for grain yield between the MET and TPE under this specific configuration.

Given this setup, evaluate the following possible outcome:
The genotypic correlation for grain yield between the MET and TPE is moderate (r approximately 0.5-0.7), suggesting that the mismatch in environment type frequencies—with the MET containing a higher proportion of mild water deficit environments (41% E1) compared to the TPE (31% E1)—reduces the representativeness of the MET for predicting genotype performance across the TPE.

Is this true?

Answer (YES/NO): YES